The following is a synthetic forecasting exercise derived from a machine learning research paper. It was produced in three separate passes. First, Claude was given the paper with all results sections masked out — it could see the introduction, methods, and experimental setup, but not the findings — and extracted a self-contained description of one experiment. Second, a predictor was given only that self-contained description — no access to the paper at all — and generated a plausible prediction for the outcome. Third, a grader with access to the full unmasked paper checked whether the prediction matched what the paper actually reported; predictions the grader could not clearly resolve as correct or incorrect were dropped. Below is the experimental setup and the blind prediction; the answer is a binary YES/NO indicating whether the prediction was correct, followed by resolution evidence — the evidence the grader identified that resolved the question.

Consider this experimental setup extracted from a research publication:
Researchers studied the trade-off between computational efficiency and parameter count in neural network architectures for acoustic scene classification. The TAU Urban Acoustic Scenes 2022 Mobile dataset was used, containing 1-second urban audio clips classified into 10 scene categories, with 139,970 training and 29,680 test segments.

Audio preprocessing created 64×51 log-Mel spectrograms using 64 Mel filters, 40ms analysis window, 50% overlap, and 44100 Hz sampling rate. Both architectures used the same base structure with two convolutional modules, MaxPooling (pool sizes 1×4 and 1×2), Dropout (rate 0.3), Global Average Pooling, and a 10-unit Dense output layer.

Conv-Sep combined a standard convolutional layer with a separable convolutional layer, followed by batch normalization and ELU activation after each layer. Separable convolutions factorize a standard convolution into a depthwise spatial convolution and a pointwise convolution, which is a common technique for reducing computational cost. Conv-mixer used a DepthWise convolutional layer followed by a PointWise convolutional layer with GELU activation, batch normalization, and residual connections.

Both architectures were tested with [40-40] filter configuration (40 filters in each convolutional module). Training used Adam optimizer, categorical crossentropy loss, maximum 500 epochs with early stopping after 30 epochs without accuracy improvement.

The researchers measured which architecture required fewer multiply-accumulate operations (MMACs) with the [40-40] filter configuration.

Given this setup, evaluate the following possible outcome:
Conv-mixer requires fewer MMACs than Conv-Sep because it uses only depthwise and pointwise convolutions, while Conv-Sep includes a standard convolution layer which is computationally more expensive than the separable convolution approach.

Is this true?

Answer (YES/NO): YES